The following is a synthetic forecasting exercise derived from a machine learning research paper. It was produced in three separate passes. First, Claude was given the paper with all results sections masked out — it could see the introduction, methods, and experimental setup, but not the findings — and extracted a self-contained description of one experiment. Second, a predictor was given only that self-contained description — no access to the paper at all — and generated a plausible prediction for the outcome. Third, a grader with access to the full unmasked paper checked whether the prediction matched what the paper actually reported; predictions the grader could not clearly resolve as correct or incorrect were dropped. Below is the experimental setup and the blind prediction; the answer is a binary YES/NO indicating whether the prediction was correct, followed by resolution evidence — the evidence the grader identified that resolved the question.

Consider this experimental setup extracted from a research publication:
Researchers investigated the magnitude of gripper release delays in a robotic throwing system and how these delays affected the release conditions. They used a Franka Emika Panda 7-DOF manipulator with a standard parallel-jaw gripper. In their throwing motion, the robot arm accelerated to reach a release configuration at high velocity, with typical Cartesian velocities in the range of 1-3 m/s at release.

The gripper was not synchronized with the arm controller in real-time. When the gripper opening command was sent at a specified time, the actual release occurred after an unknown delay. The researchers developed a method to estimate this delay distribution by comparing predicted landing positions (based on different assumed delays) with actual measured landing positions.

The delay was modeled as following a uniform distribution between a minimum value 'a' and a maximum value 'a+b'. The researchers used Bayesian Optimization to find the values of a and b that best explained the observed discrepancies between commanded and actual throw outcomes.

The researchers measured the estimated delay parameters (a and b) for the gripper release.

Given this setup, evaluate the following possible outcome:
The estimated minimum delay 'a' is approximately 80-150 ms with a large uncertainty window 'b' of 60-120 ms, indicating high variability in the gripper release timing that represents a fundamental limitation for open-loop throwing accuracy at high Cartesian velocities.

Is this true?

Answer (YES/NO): NO